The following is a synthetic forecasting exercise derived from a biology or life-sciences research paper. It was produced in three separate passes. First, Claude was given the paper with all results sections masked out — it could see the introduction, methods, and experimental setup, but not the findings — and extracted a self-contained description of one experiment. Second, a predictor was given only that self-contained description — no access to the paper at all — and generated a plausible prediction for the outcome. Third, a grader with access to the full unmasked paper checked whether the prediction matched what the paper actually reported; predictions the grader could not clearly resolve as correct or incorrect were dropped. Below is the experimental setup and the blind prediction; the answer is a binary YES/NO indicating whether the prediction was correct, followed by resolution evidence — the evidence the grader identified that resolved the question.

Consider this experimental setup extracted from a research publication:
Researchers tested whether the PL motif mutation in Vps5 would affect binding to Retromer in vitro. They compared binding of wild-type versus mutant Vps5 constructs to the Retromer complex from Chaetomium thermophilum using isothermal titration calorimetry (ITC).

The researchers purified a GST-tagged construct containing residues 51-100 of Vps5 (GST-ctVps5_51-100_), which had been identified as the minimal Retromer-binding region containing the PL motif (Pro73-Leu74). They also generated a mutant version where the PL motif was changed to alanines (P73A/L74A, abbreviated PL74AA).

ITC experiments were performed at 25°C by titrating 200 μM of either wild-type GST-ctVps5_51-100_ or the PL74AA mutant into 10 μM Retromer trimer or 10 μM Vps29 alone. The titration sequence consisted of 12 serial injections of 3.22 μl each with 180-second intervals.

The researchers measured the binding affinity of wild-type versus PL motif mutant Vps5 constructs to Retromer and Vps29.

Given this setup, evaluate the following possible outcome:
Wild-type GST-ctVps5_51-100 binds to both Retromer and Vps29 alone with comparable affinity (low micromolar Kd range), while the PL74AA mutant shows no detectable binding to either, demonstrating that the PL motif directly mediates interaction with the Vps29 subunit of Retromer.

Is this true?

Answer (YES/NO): NO